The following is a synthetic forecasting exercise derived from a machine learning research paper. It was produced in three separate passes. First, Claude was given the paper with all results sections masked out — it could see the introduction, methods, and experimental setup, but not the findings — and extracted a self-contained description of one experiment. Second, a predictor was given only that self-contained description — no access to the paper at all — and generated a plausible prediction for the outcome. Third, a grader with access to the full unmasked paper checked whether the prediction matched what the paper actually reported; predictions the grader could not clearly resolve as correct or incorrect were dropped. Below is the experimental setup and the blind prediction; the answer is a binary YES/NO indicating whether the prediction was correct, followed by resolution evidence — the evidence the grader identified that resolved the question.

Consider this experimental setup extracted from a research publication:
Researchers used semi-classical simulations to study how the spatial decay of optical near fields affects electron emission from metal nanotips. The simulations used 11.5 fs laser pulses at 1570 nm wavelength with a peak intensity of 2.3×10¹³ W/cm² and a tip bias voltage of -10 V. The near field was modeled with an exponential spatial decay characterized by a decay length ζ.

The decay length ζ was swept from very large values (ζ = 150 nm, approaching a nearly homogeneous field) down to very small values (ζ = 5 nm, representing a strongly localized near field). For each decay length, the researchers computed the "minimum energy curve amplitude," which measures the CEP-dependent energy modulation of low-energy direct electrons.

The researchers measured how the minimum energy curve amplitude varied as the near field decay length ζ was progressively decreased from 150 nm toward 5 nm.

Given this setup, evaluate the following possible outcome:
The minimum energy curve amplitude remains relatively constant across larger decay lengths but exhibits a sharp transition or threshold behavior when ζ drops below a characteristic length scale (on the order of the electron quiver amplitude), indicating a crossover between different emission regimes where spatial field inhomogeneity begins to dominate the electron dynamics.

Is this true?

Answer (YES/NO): NO